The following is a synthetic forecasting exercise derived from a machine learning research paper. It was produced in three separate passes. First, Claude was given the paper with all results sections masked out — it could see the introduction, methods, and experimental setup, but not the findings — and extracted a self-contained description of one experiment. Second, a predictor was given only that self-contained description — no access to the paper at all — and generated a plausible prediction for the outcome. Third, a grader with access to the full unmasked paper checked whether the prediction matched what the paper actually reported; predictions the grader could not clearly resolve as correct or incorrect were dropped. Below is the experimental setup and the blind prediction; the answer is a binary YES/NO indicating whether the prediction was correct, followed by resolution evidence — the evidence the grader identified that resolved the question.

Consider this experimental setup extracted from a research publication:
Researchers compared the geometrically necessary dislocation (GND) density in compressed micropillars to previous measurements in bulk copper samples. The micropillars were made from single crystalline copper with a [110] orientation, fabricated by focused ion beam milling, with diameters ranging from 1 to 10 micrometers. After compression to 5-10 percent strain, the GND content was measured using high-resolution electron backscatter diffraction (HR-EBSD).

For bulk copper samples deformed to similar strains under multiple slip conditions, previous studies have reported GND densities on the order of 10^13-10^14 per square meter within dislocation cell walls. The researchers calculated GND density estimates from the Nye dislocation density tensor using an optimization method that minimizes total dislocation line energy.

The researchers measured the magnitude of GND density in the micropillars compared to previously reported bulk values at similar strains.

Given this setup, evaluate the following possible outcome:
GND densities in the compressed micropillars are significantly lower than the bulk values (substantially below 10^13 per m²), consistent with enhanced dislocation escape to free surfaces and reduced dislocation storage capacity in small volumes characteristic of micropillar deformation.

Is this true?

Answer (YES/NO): YES